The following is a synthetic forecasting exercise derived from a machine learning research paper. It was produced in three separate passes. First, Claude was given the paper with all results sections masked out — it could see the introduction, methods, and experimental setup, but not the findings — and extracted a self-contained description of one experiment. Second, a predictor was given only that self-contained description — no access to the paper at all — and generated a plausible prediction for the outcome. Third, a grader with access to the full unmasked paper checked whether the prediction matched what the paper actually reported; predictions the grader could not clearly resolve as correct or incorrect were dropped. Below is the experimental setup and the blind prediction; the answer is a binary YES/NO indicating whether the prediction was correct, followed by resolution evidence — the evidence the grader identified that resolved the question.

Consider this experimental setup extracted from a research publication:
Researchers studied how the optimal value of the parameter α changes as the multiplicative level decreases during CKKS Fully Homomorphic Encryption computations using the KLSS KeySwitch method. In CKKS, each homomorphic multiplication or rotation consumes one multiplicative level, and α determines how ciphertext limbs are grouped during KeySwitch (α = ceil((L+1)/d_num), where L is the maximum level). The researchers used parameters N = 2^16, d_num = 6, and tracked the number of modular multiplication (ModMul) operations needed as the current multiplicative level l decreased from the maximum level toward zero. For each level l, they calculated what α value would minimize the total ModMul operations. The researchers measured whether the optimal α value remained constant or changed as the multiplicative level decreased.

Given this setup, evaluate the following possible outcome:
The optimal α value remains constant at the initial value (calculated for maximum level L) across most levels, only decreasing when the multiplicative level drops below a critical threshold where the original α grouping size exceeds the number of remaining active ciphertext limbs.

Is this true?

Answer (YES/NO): NO